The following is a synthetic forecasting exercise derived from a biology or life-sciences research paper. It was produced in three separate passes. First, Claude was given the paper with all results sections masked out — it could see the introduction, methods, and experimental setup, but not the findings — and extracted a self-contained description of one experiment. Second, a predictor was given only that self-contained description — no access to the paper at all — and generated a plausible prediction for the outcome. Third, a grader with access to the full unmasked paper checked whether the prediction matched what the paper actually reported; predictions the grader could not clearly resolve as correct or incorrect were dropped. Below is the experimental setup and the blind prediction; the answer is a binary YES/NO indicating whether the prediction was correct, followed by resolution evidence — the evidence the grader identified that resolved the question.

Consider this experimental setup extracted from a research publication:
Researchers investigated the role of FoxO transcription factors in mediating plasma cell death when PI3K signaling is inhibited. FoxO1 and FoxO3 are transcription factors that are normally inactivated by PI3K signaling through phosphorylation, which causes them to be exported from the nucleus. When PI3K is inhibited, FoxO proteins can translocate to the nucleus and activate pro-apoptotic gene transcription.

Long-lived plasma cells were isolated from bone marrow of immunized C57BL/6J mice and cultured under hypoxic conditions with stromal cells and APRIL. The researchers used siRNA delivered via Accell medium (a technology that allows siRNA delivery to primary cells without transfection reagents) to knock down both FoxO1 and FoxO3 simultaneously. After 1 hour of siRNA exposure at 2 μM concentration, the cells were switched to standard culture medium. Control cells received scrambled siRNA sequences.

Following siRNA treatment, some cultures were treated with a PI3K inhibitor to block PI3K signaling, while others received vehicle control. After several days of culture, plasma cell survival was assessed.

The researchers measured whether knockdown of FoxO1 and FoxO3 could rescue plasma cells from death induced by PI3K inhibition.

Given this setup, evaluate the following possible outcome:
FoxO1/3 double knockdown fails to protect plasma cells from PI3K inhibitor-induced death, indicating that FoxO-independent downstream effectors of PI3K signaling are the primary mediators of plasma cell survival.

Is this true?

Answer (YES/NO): NO